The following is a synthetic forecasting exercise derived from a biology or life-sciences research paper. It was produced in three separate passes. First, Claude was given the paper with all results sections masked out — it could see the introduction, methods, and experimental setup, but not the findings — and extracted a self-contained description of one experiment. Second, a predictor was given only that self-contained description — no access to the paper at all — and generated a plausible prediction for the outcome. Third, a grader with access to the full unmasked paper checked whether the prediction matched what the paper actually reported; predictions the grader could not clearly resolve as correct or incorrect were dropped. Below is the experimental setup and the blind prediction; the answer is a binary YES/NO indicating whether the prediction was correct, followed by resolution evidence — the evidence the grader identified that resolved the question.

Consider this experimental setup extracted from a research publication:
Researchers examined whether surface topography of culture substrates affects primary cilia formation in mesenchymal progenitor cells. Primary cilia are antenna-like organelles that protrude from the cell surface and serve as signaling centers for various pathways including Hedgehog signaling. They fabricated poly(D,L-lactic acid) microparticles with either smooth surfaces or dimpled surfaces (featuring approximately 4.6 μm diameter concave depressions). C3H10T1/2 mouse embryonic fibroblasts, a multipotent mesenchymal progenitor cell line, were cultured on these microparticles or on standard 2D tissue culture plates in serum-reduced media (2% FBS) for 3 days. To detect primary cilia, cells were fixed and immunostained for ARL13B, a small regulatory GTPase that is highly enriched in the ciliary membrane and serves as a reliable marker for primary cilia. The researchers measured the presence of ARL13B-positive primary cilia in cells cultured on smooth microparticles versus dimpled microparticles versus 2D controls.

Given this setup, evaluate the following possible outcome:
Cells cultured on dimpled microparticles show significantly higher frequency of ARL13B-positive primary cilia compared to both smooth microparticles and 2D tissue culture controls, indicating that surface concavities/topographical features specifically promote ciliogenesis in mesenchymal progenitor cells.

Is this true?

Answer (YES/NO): YES